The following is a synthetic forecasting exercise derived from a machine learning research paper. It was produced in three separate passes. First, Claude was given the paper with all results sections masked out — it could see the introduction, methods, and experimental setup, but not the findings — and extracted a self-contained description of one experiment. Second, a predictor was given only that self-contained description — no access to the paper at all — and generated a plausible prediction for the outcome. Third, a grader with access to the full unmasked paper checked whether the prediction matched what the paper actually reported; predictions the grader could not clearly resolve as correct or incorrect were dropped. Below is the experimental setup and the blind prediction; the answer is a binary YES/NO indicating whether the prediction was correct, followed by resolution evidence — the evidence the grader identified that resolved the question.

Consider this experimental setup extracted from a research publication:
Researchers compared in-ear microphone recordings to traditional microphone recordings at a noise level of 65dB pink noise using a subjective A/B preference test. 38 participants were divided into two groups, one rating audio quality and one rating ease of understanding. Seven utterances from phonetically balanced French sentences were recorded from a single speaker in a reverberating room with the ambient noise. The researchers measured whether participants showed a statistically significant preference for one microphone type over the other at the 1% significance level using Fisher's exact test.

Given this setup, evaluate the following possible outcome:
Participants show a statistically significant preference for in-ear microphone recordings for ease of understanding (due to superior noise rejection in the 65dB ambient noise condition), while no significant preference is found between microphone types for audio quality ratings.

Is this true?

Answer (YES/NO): NO